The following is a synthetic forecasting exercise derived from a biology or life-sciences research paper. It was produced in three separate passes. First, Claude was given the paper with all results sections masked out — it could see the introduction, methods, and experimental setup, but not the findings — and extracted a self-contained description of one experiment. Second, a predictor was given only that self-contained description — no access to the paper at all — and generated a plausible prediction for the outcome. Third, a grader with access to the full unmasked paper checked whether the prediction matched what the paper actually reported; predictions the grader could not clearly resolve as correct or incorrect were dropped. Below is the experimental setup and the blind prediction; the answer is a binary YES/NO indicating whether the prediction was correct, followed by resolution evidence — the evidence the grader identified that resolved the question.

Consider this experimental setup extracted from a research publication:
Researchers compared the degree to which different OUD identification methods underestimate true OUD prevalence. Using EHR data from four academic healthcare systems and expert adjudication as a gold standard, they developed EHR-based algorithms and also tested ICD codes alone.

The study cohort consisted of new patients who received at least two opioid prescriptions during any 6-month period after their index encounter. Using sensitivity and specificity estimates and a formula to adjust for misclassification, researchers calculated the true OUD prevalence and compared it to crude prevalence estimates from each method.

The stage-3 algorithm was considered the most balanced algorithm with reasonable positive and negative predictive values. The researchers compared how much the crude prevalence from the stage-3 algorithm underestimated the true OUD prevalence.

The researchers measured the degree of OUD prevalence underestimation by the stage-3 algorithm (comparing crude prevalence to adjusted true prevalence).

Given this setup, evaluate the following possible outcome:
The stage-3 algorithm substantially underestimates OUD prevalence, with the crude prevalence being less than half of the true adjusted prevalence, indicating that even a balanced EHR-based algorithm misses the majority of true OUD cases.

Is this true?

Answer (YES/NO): YES